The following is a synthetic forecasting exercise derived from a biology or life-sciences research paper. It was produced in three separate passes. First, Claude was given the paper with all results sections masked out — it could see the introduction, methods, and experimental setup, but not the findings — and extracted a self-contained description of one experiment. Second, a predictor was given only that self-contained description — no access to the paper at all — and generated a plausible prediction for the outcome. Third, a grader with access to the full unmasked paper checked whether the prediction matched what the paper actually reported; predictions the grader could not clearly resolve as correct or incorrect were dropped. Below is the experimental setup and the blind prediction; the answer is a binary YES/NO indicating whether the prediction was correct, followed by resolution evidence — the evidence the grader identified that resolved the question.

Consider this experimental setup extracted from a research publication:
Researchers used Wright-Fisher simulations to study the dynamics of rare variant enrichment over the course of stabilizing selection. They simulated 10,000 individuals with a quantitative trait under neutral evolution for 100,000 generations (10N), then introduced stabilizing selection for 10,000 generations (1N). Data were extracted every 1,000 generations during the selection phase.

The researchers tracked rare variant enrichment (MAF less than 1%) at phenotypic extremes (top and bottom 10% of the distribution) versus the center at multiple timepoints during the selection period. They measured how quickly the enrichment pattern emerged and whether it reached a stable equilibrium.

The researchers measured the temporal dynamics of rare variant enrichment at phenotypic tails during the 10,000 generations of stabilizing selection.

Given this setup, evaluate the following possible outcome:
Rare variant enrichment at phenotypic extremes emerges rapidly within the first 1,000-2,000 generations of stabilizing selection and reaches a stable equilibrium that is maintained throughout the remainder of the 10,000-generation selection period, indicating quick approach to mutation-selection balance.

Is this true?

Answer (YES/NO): NO